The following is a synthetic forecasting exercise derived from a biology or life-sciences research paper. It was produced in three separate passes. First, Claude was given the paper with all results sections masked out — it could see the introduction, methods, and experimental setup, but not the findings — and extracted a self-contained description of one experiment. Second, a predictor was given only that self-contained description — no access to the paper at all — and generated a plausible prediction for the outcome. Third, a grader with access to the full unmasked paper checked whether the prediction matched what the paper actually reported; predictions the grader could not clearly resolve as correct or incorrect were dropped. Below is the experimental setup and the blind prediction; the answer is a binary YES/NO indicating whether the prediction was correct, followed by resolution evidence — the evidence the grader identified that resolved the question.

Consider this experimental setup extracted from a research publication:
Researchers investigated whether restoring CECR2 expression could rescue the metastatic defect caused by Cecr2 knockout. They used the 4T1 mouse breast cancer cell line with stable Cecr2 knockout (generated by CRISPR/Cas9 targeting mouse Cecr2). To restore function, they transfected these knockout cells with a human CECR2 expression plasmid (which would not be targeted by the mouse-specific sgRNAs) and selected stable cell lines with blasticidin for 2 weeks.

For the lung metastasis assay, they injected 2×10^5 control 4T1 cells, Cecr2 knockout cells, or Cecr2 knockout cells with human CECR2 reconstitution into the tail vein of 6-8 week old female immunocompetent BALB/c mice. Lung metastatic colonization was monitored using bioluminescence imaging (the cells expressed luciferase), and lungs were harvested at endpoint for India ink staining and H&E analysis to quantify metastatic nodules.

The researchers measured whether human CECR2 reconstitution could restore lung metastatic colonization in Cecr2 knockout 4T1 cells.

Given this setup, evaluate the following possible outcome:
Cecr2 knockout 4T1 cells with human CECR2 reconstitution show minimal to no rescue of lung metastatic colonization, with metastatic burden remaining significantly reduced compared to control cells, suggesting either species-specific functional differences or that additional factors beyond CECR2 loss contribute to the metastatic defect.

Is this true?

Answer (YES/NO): NO